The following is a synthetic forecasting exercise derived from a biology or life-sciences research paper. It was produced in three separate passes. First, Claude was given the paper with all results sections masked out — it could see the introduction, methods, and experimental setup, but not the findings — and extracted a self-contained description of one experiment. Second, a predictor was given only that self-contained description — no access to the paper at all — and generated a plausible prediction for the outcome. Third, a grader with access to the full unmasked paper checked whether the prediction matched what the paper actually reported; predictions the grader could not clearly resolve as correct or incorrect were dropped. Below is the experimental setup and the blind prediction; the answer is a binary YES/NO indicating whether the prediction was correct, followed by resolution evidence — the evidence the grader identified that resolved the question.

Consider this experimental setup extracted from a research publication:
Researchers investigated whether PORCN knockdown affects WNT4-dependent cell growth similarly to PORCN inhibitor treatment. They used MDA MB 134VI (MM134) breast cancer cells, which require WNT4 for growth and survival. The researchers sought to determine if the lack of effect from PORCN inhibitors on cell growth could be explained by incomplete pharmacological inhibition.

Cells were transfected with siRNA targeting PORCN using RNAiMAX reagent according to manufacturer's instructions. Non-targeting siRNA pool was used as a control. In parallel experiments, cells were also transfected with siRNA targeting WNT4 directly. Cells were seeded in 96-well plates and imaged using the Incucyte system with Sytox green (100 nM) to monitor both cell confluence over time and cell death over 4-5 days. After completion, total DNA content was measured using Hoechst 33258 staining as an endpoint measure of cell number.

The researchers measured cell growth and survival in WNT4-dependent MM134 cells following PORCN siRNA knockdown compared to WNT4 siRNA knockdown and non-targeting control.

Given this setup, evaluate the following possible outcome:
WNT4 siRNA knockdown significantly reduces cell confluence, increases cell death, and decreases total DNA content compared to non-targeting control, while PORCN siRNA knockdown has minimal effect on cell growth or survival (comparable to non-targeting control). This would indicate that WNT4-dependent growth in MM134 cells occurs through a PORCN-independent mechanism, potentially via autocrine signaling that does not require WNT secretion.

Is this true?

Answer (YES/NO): YES